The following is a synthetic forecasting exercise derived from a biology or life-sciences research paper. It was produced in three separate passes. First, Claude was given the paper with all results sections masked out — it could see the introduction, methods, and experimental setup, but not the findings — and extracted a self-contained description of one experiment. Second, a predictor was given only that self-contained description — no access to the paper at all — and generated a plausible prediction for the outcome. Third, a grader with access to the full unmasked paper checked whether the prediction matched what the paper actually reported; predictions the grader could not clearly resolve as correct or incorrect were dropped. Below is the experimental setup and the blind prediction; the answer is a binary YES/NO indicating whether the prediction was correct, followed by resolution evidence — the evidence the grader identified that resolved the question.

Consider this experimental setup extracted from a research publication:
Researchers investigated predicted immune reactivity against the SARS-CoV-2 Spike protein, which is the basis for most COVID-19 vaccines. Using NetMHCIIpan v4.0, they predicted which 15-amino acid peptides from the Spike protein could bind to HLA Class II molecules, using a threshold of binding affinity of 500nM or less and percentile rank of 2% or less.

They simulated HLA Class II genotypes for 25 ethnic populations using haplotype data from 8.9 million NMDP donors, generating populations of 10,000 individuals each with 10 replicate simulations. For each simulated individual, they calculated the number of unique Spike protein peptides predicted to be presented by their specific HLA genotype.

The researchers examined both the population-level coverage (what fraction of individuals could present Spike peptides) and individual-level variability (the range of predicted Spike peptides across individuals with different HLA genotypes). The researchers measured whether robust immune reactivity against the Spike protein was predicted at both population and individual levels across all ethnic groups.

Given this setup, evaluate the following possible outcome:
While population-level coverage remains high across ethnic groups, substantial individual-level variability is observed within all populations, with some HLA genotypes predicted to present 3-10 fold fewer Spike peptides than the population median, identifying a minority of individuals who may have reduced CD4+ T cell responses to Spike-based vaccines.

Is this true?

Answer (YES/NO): NO